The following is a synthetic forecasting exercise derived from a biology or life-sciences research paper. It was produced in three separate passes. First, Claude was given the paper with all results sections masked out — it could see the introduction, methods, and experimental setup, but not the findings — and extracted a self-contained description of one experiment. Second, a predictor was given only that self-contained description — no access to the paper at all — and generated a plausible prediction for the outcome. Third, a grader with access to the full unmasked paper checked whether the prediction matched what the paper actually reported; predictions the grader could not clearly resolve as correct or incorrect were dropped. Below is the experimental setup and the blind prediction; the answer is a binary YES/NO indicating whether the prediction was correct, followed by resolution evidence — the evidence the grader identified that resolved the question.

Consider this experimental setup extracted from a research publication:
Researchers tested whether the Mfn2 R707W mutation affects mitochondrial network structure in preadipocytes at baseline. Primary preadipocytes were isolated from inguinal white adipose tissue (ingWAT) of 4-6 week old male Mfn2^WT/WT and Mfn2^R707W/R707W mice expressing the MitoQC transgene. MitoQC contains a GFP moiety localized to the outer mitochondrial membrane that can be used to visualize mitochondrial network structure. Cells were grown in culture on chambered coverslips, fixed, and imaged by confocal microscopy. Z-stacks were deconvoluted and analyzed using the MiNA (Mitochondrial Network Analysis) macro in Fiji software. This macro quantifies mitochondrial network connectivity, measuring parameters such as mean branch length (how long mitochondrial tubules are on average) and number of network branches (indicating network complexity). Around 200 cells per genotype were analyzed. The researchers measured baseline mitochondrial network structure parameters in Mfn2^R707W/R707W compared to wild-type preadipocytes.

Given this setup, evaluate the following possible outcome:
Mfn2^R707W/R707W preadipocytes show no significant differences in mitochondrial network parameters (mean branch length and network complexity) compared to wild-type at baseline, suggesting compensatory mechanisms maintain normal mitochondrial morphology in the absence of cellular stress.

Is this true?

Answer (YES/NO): NO